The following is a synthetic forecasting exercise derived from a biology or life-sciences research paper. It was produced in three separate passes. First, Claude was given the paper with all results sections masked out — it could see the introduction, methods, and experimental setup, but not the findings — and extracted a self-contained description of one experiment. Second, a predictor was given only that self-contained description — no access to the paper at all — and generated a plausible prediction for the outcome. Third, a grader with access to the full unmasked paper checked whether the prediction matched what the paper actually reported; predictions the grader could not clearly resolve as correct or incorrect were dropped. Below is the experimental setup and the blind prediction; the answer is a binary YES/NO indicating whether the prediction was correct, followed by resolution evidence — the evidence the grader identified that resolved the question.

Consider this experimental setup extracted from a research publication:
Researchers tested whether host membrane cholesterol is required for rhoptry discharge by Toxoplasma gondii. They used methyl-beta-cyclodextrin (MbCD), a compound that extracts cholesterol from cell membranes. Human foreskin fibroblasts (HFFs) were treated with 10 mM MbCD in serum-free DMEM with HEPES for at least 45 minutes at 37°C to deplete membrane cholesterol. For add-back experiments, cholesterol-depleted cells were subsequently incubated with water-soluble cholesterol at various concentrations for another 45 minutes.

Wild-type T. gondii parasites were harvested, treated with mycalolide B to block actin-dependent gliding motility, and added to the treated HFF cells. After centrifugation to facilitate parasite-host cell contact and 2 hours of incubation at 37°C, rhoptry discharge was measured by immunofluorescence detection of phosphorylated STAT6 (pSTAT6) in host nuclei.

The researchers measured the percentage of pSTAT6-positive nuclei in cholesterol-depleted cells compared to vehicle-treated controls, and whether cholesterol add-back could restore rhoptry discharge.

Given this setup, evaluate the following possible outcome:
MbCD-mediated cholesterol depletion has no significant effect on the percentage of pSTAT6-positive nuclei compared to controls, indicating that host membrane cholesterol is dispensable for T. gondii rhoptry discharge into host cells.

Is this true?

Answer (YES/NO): NO